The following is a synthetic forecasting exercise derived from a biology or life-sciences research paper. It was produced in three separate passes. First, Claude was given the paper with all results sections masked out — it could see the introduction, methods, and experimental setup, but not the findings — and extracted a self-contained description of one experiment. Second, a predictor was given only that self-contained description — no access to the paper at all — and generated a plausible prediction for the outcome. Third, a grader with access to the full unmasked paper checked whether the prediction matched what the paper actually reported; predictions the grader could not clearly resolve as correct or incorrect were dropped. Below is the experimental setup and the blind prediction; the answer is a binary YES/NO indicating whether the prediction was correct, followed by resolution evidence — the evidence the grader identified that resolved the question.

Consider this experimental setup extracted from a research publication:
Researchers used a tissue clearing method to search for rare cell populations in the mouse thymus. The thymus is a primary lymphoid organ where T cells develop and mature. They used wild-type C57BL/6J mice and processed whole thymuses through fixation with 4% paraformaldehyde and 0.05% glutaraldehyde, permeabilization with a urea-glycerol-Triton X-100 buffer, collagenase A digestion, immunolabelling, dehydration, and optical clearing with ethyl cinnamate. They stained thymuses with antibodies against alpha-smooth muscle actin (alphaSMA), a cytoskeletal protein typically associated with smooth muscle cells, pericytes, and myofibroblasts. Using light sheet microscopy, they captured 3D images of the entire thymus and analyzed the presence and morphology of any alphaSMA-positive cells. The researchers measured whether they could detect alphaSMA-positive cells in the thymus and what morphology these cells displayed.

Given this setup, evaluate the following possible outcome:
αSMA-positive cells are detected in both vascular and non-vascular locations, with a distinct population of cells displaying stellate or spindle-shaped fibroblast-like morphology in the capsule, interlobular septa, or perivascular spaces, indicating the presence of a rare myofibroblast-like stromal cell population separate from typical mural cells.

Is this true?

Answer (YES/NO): NO